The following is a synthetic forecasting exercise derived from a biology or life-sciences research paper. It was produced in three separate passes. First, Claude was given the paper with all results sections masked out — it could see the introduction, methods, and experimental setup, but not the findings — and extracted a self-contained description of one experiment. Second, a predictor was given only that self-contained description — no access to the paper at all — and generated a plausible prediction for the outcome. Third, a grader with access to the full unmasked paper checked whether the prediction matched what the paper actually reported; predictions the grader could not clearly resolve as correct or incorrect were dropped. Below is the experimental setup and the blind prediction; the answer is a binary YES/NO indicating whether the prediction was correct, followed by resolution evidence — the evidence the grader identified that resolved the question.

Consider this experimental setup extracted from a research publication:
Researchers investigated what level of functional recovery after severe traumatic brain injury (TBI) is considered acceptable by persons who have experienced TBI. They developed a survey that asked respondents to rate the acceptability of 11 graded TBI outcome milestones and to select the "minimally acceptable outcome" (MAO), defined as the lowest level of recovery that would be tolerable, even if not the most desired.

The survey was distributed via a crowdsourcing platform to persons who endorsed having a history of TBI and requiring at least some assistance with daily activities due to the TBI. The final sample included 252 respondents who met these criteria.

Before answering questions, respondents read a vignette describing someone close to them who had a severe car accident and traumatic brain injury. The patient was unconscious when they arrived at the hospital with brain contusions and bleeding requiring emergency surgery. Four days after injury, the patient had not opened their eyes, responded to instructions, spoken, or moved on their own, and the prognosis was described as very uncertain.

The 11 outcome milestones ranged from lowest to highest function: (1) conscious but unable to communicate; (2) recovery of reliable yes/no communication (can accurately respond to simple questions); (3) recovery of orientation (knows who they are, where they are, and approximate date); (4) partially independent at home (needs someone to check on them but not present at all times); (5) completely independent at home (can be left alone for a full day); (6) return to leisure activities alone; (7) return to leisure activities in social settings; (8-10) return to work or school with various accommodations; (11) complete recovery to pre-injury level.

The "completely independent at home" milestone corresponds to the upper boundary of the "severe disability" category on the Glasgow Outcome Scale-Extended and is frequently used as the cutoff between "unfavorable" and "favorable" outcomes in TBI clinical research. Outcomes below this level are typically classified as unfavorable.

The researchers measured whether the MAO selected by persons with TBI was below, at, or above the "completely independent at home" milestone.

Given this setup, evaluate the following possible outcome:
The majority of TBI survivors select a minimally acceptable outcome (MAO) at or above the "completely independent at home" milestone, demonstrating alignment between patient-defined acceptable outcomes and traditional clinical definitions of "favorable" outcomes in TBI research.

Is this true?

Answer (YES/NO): NO